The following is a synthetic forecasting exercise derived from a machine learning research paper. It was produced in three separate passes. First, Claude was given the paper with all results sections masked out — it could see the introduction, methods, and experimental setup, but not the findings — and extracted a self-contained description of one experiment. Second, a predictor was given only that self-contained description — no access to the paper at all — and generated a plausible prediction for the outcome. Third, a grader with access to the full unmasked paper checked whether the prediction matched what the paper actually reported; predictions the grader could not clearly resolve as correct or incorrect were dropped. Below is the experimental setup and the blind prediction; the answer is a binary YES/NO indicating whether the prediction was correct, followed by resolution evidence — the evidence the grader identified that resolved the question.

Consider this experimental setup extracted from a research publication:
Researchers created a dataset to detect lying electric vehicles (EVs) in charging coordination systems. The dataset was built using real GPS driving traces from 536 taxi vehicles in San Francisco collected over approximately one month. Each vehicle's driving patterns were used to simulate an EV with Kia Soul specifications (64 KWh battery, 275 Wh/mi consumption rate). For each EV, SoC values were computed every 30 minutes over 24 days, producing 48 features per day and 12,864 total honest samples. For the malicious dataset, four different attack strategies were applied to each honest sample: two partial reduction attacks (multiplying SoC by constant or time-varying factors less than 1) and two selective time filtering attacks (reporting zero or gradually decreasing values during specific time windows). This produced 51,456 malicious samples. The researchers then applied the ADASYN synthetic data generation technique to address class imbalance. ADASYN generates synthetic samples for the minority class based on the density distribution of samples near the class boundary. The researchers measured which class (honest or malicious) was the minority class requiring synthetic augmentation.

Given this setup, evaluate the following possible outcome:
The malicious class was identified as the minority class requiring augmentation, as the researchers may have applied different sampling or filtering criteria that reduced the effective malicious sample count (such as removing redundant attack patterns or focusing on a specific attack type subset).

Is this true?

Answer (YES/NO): NO